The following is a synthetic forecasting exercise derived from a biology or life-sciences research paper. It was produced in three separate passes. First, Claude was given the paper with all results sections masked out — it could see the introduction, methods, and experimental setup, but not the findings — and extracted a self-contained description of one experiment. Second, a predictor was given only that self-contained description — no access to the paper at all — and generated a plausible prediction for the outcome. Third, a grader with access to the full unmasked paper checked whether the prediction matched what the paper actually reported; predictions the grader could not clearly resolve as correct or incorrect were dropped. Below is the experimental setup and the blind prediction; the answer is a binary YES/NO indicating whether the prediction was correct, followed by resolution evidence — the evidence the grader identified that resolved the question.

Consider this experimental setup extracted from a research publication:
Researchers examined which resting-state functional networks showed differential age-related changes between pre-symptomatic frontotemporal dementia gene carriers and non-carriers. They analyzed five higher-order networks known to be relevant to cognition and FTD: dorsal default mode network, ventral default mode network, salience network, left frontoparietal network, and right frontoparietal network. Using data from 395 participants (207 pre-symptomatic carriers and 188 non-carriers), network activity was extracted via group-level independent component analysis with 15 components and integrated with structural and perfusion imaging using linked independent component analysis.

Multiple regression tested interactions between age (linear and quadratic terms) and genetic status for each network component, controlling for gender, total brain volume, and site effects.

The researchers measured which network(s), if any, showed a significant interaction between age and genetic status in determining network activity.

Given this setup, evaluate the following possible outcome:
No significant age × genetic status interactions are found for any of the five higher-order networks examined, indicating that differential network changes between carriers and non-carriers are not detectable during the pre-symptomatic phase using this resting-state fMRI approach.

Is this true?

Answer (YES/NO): NO